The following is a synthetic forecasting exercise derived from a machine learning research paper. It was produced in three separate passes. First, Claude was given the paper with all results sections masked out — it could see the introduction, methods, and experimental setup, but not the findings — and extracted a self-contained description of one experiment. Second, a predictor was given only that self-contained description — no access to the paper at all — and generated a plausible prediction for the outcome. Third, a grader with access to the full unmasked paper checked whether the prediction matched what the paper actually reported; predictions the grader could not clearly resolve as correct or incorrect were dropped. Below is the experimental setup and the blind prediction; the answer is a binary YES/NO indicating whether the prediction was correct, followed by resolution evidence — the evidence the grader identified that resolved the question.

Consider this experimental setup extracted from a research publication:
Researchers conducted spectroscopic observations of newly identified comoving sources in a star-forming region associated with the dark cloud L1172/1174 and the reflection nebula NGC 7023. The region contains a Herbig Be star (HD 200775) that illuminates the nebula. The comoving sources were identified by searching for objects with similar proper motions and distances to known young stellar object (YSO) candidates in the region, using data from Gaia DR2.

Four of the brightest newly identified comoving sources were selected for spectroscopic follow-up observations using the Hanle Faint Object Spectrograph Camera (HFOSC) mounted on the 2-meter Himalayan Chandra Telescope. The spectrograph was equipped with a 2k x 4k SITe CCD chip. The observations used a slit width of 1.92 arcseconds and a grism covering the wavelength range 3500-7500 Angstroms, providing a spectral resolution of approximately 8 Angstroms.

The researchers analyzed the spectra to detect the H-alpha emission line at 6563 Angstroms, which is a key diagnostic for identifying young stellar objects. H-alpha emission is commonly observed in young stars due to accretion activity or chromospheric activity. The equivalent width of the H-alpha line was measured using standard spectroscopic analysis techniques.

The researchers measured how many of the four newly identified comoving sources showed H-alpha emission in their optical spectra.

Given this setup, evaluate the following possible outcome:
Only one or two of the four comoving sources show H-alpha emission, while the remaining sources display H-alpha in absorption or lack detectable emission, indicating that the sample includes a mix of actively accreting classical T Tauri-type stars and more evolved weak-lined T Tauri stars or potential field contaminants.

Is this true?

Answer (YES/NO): NO